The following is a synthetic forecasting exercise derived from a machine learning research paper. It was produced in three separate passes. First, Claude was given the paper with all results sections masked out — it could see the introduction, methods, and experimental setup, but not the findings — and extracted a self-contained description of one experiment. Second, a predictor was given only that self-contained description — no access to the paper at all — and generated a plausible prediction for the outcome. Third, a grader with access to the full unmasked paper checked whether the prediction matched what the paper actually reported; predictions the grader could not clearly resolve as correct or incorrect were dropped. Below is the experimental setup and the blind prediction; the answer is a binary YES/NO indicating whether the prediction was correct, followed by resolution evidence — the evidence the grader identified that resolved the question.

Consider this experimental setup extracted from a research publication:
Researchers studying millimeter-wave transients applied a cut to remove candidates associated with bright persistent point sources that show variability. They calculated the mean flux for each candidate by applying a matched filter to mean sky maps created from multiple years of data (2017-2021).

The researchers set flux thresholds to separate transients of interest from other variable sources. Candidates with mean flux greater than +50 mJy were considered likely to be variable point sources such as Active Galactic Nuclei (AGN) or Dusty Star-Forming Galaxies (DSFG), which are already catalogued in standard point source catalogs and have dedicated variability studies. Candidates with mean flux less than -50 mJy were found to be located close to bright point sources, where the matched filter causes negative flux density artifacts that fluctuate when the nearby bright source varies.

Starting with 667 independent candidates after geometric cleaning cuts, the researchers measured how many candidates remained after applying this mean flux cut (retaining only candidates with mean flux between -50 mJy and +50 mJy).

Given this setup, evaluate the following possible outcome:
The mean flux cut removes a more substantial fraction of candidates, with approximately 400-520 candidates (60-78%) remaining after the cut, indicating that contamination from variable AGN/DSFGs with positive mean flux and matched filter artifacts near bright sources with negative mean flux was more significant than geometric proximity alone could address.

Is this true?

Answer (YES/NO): NO